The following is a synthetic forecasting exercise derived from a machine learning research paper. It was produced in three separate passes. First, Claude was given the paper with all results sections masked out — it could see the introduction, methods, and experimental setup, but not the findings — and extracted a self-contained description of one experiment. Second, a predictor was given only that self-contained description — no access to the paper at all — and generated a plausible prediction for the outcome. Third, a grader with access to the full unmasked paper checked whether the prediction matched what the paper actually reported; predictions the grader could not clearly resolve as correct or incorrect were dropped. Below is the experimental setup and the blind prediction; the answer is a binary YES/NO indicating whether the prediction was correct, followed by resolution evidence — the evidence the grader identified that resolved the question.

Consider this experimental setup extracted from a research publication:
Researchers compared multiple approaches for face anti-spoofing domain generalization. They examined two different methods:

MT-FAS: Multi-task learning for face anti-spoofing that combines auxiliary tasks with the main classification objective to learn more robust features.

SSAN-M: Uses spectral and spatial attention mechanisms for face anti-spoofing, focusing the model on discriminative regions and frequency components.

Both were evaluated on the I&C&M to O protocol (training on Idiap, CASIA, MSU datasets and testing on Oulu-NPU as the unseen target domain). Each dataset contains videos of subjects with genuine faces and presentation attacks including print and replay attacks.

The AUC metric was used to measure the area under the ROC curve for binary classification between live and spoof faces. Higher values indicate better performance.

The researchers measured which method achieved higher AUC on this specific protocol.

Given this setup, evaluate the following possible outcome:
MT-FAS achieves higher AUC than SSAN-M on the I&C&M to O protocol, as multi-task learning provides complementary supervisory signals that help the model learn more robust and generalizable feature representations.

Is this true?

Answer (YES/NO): YES